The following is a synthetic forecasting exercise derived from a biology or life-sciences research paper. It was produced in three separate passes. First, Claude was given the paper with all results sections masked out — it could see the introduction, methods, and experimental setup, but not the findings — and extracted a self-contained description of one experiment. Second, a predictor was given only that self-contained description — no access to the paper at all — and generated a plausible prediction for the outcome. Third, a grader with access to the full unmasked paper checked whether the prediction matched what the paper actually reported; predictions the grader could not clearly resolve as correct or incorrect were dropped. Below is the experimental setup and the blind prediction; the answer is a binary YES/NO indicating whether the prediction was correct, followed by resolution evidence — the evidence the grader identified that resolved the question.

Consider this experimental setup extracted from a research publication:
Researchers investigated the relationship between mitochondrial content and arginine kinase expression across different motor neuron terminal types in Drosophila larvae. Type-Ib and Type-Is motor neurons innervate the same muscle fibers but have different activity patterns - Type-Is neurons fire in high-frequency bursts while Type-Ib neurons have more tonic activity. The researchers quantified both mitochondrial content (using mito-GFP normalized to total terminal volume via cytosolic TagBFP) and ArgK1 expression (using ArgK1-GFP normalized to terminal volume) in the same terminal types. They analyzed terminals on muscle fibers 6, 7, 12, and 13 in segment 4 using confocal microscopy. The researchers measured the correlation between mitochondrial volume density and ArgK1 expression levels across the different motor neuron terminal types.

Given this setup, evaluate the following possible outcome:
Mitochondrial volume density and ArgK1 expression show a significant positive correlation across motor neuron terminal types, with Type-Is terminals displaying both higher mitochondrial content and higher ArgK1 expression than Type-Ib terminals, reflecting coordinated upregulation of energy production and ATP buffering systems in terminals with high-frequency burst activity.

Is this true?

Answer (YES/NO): NO